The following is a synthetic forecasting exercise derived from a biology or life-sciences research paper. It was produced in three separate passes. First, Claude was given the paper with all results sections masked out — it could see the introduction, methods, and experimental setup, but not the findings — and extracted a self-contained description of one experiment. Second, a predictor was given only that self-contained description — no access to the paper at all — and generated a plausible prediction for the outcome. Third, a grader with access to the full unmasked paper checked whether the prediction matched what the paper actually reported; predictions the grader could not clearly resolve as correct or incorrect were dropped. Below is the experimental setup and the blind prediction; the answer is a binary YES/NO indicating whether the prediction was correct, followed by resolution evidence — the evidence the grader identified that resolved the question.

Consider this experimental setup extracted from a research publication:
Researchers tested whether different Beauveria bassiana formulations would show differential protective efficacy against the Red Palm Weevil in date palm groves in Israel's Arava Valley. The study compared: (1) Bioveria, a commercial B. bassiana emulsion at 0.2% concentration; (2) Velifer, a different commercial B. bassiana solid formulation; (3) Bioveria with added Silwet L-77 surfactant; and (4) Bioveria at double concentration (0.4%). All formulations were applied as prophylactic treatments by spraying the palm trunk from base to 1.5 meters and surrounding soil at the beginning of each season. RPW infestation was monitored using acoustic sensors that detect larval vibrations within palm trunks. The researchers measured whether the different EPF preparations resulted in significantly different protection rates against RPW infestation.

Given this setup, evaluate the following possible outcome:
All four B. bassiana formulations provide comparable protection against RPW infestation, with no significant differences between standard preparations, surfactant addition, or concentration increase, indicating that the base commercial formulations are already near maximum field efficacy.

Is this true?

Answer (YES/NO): YES